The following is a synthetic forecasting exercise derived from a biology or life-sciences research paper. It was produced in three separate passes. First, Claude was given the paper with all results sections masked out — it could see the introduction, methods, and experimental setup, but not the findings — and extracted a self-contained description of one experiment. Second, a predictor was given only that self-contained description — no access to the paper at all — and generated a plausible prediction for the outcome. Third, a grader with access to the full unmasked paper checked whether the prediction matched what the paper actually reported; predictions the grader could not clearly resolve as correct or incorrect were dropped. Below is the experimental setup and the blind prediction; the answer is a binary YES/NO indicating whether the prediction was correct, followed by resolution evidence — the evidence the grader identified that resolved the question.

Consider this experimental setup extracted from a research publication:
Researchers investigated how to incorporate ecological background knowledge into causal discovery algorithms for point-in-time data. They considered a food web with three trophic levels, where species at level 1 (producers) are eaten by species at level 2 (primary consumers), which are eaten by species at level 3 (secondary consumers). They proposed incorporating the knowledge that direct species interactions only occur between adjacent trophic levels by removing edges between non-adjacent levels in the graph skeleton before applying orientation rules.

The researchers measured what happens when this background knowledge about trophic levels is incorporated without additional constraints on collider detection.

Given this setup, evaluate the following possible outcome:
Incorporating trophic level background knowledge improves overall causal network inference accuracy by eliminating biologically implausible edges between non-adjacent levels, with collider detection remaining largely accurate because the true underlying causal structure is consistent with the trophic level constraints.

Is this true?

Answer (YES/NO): NO